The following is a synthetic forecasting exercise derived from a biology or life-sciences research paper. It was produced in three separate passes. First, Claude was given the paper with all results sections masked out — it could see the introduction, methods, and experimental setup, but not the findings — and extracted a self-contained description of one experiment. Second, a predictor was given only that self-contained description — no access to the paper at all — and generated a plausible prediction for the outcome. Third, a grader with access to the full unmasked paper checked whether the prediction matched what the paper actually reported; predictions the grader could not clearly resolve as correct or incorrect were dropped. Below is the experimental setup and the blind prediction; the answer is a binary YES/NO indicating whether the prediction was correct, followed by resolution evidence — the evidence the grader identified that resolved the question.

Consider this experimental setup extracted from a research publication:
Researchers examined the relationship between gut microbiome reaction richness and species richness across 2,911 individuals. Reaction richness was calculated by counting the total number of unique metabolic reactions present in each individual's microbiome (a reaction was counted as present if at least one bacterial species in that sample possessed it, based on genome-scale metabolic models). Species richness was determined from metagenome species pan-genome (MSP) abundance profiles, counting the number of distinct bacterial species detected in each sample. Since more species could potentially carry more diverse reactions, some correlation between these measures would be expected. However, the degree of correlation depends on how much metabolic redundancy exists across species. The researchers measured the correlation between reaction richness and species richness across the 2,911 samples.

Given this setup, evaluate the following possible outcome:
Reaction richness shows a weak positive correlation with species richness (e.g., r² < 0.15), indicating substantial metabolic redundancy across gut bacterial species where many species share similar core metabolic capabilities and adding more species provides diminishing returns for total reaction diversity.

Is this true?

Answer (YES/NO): NO